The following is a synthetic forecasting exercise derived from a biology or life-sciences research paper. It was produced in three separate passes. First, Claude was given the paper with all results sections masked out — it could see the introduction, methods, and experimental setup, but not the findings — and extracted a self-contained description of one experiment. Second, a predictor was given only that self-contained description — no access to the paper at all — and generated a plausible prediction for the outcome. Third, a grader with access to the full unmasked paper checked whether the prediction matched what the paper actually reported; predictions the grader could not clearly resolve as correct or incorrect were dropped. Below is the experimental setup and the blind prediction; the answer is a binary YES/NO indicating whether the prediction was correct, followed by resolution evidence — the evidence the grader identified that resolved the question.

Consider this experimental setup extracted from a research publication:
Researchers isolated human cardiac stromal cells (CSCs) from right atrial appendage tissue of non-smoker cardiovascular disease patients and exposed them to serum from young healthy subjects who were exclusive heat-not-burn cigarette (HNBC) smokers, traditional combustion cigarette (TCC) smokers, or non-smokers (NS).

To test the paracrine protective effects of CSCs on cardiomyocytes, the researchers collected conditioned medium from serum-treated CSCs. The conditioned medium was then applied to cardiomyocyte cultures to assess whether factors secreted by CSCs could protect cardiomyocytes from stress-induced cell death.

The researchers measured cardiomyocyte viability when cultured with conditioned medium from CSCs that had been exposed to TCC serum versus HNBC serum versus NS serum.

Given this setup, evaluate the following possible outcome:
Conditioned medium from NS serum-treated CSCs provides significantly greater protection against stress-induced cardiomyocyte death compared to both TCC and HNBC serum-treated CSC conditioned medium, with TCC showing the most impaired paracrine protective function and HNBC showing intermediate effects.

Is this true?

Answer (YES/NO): YES